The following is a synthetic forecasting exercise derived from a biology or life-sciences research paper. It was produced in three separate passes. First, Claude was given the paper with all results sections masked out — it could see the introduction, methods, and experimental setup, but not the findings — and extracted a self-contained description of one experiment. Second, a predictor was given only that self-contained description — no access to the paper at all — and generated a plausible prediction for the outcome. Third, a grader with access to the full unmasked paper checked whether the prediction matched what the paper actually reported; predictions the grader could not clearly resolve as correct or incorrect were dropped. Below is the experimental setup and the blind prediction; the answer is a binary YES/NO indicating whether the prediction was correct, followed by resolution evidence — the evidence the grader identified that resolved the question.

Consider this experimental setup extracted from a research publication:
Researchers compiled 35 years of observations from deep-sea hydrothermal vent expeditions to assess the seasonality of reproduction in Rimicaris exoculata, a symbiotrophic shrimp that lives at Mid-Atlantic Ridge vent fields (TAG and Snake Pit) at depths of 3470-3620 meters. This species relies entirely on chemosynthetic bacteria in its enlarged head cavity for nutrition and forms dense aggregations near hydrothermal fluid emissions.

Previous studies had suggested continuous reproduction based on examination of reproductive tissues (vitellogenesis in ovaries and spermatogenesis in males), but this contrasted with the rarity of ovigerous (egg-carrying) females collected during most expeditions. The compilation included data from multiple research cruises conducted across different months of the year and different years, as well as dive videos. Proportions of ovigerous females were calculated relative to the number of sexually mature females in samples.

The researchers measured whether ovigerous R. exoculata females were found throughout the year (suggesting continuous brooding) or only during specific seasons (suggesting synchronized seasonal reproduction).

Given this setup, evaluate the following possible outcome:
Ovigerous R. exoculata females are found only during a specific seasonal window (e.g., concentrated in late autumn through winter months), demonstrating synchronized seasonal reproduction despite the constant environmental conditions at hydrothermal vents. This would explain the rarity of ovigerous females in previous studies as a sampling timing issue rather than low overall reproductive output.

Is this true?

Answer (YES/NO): YES